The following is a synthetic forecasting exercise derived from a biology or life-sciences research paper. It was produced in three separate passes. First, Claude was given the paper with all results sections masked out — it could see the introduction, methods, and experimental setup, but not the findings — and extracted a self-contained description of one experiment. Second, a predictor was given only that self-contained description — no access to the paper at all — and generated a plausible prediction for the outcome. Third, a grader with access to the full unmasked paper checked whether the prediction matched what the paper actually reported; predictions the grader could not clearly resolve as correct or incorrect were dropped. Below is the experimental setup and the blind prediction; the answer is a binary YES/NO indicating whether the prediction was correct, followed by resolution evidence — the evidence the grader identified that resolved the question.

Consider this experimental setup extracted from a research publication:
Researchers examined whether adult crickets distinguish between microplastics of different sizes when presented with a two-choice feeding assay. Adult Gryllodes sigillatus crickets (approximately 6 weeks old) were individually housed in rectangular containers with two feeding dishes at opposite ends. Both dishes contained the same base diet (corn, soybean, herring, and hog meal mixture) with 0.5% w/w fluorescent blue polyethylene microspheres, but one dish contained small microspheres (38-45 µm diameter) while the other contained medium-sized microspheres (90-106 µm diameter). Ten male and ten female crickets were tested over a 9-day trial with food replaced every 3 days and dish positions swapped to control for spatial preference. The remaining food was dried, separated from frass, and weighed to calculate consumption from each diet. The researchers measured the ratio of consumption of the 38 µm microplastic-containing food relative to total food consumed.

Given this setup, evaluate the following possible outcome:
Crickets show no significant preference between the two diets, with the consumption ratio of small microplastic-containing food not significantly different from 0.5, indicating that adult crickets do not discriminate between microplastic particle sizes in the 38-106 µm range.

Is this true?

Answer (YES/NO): YES